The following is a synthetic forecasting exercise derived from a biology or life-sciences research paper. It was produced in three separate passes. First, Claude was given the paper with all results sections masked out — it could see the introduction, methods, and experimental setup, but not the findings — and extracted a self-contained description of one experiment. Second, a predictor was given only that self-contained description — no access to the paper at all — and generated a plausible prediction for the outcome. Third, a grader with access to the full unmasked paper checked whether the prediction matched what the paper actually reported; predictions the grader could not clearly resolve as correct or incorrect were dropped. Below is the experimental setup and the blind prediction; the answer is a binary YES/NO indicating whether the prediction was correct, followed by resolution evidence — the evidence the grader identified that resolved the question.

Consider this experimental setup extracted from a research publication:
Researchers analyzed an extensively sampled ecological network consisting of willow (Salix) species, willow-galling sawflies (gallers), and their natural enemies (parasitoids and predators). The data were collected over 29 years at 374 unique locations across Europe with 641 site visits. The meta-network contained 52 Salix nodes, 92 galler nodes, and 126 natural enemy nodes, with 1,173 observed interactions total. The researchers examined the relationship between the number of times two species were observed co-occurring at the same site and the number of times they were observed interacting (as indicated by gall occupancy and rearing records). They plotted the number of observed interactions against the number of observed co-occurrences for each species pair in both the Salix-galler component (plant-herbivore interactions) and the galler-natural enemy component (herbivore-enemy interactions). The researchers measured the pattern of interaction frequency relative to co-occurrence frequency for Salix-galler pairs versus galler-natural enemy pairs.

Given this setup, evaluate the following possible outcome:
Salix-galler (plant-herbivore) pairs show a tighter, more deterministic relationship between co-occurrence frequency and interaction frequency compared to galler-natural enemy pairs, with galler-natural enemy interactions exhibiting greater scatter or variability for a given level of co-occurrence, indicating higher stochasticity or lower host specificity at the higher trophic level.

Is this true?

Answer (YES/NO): YES